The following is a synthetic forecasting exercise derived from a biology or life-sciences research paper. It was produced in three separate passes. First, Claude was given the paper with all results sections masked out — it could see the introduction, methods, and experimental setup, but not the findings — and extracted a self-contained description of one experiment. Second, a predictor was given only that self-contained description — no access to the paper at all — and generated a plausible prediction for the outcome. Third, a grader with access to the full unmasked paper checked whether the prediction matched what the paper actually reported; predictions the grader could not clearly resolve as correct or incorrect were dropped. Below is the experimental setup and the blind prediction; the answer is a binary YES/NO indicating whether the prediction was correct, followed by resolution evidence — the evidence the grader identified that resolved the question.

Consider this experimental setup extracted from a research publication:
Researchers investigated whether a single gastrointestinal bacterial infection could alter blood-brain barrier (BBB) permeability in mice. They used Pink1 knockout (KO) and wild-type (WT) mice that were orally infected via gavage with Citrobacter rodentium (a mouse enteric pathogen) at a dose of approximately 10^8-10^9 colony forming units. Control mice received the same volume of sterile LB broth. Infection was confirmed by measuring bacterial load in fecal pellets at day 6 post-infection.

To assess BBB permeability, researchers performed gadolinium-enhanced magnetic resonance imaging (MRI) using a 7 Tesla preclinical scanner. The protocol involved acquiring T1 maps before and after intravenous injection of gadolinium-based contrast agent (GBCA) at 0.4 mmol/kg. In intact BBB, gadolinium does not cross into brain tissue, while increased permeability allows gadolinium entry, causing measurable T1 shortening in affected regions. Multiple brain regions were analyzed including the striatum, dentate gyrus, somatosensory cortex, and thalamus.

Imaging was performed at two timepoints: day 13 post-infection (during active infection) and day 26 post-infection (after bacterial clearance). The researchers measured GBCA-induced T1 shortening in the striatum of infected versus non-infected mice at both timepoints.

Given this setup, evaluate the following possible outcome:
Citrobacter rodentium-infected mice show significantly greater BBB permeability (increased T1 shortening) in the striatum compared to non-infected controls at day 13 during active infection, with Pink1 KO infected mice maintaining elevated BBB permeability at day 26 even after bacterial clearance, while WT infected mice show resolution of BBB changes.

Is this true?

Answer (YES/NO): NO